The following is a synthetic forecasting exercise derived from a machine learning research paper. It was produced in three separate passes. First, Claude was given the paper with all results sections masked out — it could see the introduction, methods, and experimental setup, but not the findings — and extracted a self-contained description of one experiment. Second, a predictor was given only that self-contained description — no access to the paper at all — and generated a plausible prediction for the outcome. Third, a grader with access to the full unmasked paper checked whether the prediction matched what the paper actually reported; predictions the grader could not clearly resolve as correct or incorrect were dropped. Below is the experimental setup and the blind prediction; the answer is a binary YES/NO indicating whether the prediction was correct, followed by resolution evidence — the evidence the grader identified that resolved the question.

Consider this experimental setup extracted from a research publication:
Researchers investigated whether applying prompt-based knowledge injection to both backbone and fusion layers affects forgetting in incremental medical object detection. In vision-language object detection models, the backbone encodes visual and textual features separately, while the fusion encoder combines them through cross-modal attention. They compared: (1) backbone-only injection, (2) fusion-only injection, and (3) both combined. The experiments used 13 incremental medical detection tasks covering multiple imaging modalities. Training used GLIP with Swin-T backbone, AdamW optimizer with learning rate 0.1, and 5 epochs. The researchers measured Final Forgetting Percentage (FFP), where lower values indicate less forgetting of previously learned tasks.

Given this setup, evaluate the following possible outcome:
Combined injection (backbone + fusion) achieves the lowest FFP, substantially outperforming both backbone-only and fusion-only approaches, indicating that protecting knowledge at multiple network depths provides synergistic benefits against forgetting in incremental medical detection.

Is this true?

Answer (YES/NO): NO